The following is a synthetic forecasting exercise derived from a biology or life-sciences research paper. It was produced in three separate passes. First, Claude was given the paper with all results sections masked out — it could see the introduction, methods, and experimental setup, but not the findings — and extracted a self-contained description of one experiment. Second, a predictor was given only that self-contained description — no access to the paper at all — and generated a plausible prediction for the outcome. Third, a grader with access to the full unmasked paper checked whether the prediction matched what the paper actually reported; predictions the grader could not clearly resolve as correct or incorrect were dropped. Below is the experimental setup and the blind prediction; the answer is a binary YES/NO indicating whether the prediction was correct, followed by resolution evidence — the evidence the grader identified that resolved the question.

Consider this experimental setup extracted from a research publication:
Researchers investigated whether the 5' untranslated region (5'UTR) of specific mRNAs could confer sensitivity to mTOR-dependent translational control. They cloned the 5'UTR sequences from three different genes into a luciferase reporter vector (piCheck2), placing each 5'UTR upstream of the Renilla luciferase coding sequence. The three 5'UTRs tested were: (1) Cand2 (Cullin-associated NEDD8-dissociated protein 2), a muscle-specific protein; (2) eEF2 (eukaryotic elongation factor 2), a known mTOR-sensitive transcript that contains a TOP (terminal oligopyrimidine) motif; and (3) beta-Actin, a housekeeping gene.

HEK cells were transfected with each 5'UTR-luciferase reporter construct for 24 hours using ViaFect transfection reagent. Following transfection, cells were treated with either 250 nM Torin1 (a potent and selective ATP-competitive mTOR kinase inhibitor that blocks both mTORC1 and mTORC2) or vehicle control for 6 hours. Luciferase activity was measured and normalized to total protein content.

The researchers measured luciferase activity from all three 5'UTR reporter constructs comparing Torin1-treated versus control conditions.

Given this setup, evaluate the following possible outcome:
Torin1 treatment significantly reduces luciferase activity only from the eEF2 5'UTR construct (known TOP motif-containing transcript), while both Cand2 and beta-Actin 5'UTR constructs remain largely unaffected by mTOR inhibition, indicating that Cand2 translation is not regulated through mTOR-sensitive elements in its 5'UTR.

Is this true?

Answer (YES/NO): NO